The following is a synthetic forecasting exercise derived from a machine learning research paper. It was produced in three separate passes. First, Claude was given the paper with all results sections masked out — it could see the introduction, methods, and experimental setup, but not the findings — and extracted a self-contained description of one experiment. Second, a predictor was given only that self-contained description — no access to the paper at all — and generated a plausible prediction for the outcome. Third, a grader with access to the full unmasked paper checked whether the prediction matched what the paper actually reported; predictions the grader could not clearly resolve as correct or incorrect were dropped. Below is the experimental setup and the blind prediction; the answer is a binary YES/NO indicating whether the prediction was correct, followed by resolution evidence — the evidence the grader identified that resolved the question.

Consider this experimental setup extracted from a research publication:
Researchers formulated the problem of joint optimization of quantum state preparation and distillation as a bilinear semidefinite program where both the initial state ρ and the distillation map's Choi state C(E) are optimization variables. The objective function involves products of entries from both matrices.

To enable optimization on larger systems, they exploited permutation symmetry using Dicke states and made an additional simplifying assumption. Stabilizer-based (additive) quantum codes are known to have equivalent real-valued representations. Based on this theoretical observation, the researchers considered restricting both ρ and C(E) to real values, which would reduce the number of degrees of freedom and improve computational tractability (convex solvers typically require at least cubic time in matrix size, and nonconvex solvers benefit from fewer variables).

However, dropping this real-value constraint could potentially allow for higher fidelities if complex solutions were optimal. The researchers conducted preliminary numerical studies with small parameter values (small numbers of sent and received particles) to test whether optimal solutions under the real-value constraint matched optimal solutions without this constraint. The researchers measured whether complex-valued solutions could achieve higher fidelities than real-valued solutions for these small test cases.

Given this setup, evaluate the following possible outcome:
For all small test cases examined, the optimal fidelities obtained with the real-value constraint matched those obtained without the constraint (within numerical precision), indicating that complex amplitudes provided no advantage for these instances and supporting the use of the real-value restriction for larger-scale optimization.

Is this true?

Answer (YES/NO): YES